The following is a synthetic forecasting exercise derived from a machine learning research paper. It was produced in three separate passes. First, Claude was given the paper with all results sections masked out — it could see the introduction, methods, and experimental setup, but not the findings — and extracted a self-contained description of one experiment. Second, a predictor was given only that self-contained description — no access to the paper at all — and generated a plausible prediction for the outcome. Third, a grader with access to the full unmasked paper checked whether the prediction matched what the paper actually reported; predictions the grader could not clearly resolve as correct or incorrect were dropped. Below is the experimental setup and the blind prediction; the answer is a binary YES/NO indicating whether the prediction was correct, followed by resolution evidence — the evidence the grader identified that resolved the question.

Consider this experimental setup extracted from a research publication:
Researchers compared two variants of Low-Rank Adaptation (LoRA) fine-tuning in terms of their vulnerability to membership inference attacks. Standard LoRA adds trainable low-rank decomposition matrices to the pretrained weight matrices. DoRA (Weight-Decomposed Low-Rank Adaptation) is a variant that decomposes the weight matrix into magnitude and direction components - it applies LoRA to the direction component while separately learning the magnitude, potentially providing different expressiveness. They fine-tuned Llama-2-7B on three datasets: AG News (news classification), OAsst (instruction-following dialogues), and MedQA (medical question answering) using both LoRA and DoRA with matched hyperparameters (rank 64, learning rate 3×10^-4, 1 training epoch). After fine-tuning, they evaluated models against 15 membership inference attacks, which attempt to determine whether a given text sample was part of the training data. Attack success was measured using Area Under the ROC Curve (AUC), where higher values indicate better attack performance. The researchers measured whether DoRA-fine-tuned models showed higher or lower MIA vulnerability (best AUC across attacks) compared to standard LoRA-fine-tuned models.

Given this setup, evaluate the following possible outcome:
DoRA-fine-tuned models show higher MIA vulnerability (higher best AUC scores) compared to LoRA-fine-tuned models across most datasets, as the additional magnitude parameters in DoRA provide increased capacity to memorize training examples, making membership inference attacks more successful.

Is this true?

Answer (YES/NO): YES